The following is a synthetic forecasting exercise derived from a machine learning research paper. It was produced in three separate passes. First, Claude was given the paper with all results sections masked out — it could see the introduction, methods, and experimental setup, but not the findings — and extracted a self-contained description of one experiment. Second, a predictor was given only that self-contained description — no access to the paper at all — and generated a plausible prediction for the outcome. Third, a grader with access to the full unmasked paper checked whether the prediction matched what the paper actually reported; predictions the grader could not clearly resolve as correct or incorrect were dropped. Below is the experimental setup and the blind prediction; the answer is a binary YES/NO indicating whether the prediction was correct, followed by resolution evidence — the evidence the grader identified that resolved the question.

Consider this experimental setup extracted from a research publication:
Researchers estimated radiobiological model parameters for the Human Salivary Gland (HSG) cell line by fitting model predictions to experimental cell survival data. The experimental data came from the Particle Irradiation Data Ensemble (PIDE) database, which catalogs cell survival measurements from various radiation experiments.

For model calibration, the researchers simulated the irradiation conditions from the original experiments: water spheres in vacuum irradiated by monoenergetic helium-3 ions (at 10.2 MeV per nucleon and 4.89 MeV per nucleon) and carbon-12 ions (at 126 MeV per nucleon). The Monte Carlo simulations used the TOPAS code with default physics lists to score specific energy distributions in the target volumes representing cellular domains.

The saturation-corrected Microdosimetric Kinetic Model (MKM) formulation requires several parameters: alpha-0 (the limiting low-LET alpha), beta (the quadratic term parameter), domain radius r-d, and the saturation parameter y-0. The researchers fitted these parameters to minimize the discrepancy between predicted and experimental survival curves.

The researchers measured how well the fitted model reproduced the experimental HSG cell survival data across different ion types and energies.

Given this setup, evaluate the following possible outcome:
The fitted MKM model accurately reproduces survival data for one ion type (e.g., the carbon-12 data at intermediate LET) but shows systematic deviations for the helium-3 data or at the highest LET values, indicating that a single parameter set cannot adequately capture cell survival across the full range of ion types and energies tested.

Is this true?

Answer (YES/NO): NO